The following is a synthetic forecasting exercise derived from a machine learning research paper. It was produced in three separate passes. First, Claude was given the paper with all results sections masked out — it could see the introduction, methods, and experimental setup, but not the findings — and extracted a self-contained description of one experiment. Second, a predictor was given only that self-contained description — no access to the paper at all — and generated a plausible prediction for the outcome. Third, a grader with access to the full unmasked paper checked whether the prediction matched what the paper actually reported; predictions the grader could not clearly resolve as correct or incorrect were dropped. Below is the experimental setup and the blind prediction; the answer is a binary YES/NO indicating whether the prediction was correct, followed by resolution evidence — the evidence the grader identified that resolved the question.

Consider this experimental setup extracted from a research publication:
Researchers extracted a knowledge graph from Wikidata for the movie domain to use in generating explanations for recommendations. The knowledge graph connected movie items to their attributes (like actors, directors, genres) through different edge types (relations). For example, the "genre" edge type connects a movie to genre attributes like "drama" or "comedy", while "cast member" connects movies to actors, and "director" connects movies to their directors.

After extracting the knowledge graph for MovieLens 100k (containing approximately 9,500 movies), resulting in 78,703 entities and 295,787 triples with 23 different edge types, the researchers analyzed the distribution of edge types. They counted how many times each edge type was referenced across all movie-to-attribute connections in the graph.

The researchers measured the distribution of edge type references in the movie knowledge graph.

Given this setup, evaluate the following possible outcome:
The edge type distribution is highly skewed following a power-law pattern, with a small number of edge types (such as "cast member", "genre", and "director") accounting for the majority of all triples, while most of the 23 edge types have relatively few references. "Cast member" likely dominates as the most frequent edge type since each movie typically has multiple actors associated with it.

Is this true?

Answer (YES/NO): NO